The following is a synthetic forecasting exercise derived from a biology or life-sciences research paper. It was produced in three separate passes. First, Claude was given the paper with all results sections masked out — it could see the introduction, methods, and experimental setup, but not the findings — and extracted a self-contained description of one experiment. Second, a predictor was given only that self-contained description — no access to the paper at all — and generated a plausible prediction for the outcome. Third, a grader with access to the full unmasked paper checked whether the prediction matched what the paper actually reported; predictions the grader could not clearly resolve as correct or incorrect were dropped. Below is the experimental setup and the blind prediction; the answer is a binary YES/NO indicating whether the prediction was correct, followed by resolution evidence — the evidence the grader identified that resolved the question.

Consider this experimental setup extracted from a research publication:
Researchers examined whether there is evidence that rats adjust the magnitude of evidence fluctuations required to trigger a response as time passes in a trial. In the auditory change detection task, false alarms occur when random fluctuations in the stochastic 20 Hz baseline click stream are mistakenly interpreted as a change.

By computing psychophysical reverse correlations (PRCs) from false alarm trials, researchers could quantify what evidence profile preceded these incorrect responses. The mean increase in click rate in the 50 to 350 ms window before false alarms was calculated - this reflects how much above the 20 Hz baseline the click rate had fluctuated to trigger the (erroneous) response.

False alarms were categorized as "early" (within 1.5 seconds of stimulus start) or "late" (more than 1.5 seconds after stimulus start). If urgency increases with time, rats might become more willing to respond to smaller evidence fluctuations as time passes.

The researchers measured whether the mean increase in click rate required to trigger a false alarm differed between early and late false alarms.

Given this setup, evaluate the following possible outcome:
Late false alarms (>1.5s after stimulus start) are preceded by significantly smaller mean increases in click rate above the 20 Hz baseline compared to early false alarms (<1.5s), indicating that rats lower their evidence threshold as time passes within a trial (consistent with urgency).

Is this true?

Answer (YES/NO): YES